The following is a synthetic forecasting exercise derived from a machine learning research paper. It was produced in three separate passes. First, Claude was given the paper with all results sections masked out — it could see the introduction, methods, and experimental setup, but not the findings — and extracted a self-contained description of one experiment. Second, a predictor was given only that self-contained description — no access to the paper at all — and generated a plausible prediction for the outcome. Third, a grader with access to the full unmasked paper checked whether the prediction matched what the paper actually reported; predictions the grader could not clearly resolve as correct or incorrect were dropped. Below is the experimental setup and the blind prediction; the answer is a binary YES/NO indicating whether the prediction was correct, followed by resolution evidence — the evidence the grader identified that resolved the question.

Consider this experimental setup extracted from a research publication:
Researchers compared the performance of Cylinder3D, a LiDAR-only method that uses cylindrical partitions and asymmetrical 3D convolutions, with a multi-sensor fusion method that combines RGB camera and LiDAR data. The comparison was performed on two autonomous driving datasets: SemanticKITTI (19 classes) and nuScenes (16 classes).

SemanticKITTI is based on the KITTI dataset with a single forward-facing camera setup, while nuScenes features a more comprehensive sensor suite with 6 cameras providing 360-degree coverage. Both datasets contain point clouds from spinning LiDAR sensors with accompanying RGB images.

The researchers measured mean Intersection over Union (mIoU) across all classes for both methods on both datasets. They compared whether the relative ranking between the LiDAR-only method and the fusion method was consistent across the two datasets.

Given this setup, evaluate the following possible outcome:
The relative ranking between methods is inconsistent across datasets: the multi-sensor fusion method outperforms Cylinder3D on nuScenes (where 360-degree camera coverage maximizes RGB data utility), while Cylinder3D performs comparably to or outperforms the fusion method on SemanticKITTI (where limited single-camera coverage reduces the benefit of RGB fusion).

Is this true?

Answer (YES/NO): YES